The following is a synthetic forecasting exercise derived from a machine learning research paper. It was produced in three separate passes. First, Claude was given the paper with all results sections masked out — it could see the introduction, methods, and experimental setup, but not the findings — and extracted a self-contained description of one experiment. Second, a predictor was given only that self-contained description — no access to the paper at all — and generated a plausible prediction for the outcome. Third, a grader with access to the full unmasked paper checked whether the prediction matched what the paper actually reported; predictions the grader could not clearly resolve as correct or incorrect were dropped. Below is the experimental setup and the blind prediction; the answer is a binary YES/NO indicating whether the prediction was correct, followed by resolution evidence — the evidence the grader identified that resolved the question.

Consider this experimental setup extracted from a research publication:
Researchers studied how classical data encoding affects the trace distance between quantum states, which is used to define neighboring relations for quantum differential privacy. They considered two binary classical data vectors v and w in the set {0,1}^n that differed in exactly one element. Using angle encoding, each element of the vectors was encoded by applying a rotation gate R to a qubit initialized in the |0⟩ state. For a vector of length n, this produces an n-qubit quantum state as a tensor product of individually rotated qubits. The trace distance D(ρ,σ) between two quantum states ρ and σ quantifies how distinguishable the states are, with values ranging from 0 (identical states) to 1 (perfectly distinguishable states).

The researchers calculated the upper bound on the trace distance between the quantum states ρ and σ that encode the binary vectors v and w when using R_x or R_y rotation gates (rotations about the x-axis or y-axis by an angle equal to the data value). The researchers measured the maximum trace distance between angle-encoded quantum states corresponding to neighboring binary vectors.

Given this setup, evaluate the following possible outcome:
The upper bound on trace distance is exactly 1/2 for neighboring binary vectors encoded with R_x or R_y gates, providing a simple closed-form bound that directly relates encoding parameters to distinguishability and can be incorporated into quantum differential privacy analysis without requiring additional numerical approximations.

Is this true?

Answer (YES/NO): NO